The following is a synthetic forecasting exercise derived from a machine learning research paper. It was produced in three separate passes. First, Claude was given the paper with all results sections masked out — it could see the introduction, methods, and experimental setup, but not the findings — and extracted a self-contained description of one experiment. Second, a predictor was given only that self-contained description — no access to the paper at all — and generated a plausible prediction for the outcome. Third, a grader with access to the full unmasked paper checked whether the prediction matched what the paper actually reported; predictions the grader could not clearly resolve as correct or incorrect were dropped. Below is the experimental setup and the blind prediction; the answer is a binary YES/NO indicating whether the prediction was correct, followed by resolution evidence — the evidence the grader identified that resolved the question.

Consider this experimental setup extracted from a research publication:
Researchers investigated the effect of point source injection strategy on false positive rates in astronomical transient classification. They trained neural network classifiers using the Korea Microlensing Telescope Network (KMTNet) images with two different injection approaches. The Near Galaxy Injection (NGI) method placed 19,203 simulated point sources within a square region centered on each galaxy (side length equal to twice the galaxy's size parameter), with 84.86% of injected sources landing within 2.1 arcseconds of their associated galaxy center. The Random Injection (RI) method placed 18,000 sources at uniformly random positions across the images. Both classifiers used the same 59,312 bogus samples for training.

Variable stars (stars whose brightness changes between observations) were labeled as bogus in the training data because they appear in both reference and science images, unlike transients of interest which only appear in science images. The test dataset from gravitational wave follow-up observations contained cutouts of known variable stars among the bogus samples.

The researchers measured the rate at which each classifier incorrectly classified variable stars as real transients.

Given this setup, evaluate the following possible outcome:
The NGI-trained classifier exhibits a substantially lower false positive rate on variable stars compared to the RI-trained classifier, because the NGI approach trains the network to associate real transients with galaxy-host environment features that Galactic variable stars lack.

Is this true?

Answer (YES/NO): NO